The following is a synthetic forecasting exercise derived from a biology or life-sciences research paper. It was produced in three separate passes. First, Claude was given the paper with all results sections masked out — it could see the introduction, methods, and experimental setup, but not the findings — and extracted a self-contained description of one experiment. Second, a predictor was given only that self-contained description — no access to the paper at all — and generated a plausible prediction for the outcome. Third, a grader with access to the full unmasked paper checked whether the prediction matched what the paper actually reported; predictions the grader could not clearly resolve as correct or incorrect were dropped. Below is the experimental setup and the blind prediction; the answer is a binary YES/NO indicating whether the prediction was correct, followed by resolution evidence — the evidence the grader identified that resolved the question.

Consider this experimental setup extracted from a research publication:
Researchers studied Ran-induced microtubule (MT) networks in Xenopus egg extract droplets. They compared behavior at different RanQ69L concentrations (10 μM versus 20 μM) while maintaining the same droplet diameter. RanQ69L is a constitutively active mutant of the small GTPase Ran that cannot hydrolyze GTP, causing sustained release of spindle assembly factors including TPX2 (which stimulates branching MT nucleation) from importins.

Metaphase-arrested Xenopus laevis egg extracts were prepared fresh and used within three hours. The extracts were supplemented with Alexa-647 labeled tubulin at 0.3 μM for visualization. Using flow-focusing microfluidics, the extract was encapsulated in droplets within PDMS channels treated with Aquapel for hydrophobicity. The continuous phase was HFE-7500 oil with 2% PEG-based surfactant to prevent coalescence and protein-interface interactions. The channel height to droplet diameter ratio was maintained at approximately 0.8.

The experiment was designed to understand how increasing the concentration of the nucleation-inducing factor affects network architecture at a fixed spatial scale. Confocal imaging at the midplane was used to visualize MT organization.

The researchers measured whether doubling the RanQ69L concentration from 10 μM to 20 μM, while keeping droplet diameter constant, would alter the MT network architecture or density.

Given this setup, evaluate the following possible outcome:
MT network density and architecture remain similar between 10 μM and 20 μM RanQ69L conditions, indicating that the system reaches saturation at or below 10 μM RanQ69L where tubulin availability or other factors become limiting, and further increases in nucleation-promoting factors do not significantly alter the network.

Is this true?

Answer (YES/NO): NO